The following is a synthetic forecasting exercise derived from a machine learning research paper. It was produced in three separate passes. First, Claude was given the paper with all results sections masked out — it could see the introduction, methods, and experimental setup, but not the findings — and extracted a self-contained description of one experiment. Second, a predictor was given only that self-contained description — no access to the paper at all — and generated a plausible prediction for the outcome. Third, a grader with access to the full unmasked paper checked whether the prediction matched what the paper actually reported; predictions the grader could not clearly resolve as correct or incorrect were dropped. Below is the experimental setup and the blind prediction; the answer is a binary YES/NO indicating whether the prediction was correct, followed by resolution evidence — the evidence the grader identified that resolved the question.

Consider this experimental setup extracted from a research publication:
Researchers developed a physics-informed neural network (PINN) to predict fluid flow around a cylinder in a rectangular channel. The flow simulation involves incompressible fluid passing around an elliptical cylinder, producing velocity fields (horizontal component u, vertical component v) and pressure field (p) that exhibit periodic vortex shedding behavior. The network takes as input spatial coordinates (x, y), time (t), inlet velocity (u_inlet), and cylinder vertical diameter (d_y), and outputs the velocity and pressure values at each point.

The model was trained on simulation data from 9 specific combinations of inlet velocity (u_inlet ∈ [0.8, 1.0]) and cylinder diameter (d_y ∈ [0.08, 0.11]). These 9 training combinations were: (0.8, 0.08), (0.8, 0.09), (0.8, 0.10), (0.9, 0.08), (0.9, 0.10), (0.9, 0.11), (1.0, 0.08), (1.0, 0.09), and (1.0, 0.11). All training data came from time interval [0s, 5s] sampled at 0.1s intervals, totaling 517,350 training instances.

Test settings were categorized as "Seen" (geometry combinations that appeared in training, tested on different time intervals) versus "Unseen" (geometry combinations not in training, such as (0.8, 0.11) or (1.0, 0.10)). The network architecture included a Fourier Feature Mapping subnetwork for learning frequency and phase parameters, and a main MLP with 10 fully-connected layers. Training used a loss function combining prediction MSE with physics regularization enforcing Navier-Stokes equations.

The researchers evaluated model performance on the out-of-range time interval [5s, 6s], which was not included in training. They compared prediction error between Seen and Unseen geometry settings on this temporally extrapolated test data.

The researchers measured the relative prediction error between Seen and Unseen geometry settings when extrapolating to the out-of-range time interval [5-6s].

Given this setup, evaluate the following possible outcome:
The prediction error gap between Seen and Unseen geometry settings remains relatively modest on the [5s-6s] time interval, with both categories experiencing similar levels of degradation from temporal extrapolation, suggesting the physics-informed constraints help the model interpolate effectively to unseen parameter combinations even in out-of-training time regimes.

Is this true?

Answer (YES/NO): NO